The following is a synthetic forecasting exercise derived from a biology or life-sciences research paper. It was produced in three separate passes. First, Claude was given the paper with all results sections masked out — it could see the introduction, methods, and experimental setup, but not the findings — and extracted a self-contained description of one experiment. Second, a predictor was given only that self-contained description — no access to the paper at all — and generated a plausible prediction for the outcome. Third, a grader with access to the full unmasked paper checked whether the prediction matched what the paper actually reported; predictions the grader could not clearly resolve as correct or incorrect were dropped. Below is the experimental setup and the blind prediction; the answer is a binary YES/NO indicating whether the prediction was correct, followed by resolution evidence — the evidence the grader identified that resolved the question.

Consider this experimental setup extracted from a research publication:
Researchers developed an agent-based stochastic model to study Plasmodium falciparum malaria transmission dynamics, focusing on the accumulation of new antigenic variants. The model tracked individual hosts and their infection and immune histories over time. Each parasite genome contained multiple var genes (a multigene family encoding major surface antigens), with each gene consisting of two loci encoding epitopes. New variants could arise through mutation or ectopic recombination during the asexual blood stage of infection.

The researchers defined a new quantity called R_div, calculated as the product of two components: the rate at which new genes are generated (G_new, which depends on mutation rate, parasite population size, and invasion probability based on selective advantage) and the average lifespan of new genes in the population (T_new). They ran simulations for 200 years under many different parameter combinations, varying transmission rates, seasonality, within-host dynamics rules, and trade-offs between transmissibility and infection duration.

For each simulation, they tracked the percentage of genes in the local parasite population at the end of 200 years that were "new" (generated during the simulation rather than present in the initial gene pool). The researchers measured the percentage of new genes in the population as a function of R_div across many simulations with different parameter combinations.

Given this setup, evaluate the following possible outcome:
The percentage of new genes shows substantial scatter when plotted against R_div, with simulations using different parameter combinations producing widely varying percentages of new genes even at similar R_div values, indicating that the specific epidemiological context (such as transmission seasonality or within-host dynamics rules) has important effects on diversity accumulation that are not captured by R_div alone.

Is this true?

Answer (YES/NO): NO